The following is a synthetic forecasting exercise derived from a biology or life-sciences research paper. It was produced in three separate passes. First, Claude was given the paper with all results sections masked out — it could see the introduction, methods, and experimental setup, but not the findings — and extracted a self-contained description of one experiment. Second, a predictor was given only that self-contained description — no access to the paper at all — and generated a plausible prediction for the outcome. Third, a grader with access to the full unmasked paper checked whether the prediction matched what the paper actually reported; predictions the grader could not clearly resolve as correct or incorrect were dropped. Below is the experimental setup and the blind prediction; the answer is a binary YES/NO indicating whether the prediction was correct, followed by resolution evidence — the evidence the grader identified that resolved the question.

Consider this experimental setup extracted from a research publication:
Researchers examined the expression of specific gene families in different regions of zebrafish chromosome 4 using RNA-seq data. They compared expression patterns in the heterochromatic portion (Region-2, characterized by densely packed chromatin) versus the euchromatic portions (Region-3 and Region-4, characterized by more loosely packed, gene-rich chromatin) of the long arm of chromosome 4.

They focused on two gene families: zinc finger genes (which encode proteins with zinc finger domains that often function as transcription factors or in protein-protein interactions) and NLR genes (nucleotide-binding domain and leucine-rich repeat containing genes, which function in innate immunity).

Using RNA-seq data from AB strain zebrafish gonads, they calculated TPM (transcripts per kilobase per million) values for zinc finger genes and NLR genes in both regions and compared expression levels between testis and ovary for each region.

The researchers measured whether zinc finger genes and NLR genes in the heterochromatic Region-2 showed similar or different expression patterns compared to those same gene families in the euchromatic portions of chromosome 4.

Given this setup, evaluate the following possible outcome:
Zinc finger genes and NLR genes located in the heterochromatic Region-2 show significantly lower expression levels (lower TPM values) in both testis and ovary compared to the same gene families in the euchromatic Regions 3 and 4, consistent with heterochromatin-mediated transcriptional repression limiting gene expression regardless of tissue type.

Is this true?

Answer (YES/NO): NO